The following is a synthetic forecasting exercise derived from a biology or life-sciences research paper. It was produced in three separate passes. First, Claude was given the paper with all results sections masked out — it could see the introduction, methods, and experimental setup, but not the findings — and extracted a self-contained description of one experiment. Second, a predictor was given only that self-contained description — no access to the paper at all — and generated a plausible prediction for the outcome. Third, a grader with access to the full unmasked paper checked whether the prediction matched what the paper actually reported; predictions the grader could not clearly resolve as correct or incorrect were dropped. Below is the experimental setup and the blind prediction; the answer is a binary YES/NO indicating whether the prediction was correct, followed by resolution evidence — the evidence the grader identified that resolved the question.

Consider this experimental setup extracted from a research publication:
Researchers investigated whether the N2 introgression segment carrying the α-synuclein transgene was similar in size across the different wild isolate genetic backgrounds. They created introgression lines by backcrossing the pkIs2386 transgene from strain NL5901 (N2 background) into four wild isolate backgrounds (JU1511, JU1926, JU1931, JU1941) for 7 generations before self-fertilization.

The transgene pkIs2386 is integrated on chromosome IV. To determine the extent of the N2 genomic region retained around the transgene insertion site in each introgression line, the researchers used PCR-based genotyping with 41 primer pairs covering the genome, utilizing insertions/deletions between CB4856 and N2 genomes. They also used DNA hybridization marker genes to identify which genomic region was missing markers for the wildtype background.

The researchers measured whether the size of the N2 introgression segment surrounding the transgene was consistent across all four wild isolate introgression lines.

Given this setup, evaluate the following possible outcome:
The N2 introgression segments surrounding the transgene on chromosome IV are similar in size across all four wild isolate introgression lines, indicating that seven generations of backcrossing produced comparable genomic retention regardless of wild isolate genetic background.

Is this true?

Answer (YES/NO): NO